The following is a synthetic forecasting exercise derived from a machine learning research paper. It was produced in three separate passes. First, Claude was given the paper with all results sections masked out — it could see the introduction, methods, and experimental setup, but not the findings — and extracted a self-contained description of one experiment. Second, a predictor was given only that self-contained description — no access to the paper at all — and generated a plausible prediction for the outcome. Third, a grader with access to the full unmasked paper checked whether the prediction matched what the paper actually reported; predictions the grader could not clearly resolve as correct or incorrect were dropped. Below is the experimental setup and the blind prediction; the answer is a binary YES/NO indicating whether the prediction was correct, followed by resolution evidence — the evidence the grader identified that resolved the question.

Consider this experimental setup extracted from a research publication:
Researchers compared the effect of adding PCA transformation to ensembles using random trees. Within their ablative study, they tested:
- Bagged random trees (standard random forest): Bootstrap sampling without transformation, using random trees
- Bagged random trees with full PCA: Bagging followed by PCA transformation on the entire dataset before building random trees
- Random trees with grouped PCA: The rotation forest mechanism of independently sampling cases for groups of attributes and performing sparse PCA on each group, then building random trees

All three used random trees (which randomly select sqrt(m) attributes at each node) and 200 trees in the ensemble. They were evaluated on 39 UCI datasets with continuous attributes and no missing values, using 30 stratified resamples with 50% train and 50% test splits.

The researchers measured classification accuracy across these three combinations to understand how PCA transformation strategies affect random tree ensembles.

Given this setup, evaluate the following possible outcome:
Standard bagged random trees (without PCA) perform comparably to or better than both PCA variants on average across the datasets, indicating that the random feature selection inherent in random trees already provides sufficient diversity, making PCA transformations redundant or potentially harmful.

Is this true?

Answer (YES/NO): NO